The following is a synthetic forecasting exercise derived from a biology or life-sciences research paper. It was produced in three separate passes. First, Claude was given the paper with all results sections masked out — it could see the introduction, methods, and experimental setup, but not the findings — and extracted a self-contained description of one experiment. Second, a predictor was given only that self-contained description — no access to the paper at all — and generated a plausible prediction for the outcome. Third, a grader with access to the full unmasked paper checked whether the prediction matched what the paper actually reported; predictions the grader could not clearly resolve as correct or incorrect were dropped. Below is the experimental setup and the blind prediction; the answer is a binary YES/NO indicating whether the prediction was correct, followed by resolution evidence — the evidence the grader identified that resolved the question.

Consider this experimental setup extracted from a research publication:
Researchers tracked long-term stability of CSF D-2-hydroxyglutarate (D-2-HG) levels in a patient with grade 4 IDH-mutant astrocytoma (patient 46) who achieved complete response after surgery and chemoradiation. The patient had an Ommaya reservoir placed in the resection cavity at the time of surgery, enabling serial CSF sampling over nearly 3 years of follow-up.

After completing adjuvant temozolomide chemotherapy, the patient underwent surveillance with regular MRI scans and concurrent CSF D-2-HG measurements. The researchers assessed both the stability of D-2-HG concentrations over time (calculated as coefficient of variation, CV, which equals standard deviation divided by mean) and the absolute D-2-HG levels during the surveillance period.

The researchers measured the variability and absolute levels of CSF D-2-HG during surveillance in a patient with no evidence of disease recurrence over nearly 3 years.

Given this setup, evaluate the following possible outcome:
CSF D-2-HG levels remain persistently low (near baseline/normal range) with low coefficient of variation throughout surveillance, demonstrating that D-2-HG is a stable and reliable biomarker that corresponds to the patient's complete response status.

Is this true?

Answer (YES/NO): YES